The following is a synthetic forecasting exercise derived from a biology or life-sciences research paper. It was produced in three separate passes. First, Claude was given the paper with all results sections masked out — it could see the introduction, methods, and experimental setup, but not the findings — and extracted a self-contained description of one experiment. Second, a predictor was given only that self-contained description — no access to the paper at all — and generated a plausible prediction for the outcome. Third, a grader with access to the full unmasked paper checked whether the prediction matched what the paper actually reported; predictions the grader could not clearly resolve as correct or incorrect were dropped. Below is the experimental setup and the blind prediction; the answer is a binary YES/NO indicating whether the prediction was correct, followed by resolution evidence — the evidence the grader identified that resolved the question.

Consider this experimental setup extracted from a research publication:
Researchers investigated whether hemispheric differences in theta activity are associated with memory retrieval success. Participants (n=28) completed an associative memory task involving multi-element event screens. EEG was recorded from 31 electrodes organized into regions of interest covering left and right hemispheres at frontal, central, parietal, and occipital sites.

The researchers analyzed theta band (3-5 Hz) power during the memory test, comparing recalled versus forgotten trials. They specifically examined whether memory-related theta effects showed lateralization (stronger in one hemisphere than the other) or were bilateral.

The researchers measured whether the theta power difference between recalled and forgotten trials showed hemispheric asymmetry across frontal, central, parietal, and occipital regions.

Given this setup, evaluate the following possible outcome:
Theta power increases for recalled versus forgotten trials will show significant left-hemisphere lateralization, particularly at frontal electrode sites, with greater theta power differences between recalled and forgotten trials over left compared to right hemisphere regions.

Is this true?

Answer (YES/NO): NO